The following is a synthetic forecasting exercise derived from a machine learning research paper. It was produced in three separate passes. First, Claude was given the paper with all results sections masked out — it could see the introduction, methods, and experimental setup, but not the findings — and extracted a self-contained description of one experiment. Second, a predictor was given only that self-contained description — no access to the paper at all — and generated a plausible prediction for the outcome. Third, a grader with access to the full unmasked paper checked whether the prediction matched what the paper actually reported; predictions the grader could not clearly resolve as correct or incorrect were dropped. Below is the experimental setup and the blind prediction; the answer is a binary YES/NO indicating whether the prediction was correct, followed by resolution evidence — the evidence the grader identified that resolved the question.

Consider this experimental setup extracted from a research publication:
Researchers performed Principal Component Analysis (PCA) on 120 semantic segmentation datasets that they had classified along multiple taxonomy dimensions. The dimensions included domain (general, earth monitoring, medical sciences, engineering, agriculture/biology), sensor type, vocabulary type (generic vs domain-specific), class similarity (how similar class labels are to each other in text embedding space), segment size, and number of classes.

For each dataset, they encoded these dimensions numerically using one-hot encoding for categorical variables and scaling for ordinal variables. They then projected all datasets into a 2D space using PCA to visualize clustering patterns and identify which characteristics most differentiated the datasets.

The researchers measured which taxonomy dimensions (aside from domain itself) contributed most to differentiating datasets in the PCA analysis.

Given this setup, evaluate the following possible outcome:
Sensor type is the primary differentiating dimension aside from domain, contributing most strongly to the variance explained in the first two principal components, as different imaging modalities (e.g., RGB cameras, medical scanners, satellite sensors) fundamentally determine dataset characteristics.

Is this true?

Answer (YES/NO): NO